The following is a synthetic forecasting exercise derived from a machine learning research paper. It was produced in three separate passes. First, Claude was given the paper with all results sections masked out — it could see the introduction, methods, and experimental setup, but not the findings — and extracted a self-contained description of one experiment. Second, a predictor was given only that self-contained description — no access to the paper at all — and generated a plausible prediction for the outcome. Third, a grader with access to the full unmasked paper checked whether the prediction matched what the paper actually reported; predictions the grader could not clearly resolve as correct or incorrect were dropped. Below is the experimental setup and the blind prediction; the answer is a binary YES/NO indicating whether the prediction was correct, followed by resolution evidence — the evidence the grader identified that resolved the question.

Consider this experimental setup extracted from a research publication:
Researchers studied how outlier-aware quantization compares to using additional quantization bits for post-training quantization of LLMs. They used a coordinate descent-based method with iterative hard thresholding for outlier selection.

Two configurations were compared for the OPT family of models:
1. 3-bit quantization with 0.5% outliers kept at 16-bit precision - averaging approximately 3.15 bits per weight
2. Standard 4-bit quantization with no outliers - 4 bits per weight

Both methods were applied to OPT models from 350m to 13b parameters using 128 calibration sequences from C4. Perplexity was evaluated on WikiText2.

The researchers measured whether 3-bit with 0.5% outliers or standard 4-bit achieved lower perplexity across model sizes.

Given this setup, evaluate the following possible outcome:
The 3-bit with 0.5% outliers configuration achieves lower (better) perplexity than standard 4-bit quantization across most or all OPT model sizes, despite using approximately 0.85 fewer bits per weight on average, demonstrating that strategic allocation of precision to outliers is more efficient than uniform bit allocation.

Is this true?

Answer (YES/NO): NO